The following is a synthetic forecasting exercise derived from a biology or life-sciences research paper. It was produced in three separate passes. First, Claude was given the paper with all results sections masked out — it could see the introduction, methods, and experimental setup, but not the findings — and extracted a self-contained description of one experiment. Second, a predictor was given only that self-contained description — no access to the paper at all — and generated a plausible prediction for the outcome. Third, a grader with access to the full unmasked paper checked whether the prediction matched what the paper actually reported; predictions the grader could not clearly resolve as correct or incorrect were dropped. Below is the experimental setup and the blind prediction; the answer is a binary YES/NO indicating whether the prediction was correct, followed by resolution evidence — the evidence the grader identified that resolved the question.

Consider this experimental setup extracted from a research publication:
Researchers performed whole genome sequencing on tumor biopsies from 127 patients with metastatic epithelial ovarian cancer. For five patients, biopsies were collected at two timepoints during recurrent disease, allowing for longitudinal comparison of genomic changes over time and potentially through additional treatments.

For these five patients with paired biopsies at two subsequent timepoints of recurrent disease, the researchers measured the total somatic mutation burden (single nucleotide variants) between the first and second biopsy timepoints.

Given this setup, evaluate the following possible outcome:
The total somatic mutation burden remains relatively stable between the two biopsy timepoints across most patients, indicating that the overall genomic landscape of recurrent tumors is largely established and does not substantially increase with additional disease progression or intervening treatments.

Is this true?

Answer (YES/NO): YES